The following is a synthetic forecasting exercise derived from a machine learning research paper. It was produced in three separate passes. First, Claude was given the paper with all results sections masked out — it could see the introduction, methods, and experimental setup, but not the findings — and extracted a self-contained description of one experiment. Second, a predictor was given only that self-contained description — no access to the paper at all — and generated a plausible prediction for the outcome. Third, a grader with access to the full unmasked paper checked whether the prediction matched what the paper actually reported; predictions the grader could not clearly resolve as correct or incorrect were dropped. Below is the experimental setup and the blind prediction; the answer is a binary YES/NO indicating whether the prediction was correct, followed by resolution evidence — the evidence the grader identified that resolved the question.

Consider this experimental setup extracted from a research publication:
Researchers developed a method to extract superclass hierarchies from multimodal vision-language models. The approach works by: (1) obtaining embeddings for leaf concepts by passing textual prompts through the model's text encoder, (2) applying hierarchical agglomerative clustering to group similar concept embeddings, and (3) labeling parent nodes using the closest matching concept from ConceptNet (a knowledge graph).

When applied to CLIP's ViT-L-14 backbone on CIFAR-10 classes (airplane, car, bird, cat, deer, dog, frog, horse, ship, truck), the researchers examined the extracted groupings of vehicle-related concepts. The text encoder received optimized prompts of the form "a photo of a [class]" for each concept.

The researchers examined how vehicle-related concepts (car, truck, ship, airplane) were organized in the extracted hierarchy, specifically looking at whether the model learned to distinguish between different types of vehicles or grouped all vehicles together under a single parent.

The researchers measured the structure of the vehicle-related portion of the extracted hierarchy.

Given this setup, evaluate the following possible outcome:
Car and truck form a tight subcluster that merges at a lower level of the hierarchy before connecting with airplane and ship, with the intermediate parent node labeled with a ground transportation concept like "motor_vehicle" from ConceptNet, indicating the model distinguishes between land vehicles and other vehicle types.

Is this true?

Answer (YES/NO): YES